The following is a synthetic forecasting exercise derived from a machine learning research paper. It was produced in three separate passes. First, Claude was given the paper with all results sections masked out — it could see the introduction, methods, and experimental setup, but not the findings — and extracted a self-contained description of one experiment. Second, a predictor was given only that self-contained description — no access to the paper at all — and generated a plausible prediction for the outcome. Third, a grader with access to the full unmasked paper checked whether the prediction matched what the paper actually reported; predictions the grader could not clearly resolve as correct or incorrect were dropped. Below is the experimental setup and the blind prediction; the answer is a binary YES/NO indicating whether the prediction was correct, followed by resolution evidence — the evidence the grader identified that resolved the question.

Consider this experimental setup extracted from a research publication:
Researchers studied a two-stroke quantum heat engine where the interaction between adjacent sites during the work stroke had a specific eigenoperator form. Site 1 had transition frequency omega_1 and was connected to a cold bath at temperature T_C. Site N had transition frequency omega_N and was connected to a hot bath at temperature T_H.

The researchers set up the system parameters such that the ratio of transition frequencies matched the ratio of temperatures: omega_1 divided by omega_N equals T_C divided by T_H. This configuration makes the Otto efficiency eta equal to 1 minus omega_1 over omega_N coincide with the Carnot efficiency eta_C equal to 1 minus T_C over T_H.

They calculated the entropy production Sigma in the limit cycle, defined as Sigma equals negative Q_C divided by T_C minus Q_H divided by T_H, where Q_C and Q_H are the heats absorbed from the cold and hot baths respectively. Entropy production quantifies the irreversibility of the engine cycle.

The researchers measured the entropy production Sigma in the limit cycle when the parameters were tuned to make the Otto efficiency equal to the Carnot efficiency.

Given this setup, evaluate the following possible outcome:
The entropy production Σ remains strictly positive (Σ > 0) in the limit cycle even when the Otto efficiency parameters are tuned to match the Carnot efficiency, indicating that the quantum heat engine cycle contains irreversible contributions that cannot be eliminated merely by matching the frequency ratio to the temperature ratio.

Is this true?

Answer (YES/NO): NO